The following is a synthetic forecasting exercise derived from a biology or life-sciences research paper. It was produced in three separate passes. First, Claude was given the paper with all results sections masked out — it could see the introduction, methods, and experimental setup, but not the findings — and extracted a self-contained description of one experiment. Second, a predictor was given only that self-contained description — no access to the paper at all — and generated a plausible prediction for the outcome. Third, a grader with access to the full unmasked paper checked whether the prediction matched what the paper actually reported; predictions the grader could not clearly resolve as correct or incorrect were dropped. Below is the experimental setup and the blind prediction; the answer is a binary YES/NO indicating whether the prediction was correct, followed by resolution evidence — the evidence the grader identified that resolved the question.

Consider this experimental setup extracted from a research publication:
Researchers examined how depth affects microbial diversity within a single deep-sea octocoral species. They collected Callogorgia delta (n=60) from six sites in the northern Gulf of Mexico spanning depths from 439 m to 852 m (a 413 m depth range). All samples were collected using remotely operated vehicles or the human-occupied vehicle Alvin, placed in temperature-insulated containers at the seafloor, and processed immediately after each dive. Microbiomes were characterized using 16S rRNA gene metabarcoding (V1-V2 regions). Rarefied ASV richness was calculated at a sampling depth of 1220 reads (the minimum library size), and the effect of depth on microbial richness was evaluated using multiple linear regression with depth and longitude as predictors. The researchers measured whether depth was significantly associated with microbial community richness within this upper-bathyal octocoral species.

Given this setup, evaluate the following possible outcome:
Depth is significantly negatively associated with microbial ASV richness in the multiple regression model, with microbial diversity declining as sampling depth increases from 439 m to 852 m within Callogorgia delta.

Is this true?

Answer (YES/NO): NO